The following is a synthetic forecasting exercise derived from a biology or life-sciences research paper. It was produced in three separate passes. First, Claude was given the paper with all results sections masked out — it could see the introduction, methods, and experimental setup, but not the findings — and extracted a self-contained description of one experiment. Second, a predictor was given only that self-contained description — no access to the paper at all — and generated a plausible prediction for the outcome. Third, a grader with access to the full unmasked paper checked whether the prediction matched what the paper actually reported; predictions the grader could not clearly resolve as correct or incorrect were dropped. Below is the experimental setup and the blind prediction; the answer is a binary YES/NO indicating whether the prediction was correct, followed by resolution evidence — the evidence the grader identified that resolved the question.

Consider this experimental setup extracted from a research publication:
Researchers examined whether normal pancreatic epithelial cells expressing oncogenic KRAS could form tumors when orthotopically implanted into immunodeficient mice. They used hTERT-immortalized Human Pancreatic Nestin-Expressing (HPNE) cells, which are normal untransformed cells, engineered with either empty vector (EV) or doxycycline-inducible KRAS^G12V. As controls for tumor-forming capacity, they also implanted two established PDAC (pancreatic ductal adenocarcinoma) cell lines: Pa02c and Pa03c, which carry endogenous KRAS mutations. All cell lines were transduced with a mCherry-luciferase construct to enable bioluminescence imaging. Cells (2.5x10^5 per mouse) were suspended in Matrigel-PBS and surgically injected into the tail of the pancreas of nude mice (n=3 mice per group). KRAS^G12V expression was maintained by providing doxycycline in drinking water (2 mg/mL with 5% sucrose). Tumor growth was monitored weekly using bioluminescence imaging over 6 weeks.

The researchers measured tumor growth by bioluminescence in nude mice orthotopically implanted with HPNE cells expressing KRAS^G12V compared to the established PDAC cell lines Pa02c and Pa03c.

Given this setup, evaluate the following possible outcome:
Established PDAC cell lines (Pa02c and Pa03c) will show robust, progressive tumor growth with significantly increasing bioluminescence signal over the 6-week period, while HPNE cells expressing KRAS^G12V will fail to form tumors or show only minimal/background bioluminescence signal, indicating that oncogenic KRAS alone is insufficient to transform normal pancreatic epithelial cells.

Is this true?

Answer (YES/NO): YES